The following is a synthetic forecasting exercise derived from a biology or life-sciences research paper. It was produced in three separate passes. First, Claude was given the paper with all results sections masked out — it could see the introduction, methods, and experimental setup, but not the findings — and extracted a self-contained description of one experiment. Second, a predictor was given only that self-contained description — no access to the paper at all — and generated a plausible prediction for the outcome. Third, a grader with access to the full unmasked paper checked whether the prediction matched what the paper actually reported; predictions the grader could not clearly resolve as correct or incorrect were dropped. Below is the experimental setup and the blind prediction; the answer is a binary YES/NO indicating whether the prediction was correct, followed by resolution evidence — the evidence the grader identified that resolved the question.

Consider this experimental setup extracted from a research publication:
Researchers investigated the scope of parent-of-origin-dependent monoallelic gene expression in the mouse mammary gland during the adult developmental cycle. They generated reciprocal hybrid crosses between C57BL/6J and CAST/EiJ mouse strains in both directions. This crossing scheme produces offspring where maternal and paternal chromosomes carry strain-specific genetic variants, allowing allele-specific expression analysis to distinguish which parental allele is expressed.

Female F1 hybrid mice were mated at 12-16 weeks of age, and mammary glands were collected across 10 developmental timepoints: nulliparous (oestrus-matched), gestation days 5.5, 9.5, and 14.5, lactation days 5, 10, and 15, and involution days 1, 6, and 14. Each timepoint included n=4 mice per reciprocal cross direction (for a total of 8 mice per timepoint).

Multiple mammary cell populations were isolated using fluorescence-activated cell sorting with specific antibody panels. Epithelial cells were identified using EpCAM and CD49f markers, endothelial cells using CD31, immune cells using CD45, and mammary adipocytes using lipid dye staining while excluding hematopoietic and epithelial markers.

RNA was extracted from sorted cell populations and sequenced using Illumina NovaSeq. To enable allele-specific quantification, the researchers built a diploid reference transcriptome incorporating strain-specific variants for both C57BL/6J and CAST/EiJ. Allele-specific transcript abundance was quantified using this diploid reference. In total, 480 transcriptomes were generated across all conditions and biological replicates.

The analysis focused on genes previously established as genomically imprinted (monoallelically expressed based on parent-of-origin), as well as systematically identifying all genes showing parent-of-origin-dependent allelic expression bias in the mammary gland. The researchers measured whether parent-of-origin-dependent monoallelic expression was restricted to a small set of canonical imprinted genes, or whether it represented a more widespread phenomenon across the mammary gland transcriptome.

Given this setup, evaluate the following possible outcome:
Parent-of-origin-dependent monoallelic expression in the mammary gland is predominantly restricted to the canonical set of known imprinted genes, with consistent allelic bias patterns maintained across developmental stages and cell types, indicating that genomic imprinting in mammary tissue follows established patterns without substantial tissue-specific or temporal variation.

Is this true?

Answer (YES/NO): NO